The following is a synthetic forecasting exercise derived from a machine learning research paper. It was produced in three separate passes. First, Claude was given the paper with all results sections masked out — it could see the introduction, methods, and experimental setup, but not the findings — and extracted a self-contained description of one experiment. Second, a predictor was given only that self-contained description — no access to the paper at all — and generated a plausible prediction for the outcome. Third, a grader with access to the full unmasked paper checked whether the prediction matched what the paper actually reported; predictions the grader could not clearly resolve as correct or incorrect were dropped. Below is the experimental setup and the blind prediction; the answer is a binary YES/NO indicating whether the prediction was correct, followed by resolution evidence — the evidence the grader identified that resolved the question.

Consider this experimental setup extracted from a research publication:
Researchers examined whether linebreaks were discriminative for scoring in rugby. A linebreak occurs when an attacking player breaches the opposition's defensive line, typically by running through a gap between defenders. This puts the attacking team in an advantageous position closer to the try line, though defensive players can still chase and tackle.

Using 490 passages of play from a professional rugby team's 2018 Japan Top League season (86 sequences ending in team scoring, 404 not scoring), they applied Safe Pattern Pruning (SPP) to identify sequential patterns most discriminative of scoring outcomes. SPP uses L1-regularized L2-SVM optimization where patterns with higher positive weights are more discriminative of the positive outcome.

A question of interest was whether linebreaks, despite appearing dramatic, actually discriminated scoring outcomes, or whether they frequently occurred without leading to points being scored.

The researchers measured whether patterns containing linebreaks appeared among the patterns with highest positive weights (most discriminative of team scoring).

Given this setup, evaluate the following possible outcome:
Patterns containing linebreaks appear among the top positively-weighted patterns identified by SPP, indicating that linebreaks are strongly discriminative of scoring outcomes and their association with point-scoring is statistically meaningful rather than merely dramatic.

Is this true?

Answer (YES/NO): YES